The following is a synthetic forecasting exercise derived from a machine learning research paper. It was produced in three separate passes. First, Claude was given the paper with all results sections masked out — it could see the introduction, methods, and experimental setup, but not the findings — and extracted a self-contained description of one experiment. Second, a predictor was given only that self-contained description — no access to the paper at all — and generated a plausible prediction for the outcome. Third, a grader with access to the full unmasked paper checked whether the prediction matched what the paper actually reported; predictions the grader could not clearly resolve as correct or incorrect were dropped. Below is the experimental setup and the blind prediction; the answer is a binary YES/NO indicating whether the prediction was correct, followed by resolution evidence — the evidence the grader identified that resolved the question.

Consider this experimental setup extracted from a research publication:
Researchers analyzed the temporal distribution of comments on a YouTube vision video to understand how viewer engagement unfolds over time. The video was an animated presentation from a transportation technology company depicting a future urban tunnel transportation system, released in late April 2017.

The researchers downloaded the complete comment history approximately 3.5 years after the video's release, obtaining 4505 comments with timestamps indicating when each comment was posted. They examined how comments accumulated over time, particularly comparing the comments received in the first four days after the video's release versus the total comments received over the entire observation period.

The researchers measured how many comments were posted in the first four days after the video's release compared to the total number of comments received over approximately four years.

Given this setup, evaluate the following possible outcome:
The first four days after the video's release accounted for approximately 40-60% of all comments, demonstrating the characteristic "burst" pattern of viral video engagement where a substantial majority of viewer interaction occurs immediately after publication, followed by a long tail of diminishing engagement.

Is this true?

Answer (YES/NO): YES